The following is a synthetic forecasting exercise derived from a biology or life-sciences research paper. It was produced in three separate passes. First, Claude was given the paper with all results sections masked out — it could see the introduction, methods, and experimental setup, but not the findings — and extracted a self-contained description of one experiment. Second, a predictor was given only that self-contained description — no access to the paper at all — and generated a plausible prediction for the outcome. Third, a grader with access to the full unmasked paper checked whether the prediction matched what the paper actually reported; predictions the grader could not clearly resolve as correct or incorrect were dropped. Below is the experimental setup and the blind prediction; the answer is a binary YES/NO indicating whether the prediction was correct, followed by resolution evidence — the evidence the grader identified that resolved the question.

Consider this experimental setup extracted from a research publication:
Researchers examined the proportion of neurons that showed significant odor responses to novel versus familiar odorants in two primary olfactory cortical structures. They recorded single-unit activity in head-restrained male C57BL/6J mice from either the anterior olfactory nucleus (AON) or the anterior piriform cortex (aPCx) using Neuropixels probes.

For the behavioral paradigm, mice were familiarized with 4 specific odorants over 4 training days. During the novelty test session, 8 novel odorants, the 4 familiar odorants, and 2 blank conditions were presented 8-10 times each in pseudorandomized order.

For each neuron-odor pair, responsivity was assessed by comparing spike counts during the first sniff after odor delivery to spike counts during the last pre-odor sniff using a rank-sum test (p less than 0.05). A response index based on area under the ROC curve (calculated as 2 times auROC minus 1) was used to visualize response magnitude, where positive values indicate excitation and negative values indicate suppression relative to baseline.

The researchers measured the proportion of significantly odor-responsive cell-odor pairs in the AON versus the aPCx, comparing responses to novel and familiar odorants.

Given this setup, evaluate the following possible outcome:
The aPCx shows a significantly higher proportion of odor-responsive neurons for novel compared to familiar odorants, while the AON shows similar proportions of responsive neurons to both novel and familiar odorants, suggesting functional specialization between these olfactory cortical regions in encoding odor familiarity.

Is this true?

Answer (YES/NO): NO